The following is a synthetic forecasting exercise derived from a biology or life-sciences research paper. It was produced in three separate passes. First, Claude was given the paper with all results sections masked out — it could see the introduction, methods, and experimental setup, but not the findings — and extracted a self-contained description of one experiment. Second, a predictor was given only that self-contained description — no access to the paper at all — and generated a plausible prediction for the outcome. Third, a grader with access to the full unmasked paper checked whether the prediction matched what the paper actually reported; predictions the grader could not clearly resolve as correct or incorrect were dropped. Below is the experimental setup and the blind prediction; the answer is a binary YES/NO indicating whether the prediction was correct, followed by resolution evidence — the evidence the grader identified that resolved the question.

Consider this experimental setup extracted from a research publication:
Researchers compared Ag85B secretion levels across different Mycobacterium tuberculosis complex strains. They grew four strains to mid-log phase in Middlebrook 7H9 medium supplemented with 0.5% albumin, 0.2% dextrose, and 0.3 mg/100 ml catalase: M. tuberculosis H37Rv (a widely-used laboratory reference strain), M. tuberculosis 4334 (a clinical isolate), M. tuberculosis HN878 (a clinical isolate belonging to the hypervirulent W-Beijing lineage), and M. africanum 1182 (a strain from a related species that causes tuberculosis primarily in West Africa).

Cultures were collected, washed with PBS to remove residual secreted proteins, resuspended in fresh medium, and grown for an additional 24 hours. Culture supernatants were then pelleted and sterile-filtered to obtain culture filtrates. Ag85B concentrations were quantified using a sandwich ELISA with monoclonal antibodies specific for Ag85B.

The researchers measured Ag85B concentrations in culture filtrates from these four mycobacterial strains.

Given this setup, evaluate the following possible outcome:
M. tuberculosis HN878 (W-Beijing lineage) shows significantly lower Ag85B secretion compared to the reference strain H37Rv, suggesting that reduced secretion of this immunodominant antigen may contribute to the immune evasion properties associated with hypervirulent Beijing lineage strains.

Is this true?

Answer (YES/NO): NO